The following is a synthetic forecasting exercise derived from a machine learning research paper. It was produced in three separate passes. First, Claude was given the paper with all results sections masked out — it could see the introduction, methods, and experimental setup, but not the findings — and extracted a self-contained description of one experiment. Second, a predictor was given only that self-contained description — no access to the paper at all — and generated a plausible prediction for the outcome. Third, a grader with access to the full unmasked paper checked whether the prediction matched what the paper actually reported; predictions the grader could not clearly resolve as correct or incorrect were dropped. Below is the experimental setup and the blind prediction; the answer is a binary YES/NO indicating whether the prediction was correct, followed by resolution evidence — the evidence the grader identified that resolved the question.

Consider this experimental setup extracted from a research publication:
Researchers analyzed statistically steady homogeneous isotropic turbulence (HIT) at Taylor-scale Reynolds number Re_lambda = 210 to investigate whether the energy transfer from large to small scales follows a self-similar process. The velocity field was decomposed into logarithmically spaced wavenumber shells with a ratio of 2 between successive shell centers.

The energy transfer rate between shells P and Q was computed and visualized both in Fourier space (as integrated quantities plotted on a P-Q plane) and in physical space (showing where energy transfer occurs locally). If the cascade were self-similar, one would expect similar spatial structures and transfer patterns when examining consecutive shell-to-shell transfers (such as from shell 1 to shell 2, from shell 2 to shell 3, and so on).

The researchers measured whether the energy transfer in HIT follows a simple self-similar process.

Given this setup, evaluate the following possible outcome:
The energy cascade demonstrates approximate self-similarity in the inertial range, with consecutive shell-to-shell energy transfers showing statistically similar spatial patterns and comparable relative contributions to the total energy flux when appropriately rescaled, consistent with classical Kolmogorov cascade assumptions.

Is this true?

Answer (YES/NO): NO